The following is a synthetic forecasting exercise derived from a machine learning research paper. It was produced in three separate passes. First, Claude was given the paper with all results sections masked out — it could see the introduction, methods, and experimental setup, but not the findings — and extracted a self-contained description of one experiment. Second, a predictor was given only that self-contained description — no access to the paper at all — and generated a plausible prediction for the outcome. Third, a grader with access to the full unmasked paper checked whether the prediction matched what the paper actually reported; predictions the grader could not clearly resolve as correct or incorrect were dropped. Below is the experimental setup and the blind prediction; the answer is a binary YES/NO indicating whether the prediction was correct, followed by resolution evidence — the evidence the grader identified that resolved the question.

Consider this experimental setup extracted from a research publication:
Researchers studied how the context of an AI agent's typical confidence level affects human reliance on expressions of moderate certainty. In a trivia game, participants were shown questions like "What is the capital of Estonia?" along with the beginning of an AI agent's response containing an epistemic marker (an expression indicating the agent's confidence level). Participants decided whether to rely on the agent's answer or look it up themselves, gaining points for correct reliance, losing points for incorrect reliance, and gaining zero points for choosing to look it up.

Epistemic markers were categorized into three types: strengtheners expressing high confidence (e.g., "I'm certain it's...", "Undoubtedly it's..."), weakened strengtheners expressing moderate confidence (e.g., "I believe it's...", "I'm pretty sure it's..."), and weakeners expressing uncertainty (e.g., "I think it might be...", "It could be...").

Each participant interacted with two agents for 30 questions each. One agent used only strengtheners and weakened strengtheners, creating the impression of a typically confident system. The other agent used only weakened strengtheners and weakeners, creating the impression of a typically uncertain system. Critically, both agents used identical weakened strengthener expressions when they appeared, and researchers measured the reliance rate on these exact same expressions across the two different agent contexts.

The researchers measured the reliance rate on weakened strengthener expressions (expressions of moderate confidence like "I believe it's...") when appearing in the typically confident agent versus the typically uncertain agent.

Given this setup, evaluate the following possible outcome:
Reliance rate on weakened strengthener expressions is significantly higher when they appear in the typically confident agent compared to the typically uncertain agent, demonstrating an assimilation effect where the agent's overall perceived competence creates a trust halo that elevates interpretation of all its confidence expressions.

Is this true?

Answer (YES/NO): NO